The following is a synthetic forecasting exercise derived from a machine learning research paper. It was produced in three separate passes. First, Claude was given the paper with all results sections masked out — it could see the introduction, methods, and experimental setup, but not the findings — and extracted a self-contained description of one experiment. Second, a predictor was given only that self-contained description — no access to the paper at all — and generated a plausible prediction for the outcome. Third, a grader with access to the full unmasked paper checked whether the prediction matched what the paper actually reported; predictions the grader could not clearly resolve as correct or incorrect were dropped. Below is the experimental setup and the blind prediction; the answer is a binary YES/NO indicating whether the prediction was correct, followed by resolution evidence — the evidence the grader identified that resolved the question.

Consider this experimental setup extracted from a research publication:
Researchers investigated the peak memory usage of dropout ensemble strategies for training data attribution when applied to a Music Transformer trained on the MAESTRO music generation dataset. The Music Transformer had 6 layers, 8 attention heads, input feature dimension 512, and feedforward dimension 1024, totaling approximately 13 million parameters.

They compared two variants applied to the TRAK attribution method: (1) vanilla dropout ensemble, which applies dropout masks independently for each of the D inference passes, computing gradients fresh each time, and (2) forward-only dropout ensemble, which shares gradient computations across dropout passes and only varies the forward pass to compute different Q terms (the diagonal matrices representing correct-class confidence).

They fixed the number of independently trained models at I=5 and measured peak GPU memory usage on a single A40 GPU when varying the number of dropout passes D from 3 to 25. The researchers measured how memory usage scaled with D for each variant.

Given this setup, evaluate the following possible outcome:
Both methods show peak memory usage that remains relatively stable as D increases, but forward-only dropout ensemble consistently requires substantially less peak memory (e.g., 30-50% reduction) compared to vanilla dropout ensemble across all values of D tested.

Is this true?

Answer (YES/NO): NO